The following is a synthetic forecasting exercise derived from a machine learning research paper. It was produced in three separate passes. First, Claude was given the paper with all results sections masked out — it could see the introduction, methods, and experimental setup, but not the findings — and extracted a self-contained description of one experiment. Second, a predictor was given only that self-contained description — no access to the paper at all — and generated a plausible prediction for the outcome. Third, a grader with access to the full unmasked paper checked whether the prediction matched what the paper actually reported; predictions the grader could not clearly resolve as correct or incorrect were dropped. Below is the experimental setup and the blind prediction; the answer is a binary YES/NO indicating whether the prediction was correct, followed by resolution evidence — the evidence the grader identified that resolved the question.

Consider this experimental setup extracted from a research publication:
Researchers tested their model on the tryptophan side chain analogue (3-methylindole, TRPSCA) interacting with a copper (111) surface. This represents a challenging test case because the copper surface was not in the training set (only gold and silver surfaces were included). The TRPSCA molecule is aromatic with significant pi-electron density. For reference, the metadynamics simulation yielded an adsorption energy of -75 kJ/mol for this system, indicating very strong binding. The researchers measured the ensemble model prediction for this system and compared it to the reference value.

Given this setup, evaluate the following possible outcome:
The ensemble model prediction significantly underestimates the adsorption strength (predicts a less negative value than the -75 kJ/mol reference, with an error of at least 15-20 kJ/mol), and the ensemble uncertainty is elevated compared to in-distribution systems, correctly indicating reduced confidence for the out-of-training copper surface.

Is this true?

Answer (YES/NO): YES